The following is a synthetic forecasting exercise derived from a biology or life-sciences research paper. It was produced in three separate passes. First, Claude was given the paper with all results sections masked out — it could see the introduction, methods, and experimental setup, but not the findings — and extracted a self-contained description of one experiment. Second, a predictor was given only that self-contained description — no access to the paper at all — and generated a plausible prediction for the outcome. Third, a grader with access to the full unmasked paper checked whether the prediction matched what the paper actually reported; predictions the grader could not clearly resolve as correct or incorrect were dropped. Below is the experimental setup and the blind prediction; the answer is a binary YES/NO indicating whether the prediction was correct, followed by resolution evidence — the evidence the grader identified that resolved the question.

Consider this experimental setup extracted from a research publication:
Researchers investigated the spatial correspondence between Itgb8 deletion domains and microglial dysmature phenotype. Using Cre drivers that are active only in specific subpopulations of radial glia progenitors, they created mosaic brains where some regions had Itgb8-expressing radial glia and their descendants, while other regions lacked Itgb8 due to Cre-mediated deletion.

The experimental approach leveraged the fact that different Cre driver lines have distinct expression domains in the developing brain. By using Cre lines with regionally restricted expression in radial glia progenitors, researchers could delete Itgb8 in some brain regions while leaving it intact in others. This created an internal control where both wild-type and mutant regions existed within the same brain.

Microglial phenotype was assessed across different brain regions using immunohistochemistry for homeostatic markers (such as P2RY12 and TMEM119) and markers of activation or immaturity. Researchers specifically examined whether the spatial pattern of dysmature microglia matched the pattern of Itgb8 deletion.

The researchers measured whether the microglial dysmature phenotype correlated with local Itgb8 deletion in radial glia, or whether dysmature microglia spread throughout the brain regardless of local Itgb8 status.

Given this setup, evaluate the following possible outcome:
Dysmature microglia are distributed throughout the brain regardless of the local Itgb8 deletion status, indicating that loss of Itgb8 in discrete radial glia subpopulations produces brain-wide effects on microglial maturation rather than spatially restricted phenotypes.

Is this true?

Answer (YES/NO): NO